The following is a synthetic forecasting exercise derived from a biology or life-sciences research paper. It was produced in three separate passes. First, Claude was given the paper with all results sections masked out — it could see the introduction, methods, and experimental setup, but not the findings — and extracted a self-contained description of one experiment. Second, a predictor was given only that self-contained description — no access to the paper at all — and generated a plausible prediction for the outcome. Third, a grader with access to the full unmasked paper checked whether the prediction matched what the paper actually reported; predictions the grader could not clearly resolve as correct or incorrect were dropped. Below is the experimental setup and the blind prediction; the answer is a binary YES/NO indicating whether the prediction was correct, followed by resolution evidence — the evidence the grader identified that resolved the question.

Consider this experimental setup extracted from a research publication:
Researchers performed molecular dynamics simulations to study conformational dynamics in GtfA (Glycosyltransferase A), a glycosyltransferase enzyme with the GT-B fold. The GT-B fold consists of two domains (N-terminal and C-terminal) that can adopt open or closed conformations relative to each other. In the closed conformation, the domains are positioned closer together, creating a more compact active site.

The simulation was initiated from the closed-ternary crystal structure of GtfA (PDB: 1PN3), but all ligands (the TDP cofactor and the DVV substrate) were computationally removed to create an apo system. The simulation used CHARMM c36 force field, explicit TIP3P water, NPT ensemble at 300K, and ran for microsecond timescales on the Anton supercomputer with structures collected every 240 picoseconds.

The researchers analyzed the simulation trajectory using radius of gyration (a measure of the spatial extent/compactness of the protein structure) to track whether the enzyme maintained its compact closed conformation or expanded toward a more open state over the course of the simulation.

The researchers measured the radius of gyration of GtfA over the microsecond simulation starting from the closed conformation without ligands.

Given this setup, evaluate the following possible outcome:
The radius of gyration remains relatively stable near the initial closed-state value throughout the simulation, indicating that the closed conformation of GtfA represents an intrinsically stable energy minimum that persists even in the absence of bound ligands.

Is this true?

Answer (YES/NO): NO